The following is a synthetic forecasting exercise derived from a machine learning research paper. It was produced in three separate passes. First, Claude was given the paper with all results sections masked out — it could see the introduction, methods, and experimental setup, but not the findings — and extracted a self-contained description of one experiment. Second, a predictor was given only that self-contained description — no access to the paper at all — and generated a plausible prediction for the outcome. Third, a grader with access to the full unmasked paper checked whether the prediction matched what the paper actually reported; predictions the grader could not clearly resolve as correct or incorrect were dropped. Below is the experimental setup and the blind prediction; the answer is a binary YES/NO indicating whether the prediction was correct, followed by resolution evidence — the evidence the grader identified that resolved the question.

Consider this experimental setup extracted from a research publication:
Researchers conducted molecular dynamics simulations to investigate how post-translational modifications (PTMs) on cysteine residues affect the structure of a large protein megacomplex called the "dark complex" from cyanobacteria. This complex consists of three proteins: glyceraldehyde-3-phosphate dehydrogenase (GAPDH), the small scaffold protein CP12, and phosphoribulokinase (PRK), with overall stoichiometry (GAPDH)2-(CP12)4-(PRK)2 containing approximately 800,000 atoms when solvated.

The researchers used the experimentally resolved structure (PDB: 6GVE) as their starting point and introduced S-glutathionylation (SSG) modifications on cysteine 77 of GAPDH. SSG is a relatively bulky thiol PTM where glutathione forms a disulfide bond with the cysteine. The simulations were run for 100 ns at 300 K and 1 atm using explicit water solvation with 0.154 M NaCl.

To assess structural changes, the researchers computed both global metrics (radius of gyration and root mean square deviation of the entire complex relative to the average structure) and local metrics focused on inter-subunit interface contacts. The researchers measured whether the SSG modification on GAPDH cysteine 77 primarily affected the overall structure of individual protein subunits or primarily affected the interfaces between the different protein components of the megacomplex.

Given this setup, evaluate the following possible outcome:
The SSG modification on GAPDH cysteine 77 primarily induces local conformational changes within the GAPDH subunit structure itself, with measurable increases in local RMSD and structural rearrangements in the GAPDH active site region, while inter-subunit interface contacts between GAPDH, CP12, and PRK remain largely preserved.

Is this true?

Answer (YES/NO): NO